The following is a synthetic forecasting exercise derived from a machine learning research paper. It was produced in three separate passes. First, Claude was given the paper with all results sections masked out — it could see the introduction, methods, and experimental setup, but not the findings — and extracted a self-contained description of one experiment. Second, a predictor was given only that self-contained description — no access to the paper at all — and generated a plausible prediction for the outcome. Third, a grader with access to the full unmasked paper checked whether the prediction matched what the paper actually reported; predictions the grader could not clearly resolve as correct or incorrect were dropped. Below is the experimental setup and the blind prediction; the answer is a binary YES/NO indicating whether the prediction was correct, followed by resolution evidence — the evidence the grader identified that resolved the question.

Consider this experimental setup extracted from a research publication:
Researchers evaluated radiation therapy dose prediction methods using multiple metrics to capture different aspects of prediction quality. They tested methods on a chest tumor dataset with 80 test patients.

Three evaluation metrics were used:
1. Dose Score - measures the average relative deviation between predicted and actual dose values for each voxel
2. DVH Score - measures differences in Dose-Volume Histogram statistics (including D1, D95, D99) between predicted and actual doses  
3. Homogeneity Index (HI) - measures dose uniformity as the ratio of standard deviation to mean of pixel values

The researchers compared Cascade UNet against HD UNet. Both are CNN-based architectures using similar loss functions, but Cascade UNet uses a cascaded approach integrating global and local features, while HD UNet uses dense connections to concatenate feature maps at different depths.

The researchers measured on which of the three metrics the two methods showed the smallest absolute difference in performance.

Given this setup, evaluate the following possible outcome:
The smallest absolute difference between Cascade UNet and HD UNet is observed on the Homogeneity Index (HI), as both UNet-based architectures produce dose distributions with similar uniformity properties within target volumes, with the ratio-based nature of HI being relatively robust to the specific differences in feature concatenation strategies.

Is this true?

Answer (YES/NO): YES